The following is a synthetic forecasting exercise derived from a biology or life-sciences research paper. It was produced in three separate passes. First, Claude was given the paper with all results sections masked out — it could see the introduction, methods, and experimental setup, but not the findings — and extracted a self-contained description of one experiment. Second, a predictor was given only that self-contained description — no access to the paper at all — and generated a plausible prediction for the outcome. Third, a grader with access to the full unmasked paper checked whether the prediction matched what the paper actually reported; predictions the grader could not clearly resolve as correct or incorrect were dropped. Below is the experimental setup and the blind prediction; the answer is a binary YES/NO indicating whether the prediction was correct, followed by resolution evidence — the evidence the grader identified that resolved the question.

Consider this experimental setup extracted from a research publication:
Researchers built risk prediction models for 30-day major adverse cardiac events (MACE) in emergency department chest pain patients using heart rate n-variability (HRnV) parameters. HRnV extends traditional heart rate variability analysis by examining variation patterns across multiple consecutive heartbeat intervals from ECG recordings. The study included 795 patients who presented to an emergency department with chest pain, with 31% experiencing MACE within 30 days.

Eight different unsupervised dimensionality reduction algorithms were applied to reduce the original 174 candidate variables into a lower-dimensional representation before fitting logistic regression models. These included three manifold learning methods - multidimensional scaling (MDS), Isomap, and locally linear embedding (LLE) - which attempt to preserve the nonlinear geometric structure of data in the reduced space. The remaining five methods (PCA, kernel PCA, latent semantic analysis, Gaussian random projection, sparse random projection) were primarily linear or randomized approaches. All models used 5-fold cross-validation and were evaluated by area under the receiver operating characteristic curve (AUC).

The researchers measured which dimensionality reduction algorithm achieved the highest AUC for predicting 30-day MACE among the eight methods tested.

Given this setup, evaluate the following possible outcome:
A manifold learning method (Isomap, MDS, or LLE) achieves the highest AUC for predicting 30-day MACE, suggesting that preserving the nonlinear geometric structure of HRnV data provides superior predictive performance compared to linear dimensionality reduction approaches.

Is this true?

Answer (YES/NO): YES